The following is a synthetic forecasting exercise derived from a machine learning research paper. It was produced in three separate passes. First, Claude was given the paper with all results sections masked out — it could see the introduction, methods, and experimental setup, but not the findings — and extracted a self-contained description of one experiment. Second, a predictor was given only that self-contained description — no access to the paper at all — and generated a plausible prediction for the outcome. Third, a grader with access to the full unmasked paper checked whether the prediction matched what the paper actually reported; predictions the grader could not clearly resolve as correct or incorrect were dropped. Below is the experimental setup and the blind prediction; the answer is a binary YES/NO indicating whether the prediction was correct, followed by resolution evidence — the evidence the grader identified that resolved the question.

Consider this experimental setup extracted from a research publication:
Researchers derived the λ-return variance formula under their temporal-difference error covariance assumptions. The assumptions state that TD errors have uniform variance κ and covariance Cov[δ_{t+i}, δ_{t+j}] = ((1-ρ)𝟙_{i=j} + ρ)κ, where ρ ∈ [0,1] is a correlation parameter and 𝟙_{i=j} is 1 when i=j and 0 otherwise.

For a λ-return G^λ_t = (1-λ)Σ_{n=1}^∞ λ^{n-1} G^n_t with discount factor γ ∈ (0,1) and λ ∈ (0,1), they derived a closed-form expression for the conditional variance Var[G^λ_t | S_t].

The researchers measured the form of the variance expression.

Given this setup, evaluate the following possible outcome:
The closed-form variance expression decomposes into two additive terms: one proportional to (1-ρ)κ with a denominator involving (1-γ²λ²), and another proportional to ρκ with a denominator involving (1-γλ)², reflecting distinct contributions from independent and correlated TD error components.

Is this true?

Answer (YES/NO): YES